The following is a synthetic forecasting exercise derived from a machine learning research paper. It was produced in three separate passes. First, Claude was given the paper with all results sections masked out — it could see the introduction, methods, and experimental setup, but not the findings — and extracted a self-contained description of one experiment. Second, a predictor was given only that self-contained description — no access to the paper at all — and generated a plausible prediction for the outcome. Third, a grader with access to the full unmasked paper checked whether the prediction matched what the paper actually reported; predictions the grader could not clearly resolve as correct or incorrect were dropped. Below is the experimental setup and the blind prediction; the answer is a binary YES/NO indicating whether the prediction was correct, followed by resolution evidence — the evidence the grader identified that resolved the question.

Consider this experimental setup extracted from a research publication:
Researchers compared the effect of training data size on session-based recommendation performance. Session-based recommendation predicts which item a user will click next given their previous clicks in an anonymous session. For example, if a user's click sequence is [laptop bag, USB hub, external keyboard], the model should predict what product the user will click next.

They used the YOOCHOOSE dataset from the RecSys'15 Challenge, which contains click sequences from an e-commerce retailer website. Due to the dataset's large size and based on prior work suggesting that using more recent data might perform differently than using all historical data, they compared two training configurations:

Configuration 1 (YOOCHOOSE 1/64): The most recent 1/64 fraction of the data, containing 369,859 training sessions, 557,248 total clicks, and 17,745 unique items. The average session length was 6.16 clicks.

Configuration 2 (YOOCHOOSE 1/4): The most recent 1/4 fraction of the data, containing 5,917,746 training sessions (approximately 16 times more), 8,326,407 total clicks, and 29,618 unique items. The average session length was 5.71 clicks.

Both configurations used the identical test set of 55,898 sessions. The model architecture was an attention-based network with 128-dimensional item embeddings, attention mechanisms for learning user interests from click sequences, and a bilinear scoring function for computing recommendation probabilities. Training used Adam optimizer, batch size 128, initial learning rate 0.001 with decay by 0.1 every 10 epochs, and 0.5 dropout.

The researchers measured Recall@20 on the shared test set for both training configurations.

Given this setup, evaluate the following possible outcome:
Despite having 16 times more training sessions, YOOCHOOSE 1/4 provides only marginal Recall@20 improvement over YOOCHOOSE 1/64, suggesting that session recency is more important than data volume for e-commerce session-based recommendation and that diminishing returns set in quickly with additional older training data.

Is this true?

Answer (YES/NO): YES